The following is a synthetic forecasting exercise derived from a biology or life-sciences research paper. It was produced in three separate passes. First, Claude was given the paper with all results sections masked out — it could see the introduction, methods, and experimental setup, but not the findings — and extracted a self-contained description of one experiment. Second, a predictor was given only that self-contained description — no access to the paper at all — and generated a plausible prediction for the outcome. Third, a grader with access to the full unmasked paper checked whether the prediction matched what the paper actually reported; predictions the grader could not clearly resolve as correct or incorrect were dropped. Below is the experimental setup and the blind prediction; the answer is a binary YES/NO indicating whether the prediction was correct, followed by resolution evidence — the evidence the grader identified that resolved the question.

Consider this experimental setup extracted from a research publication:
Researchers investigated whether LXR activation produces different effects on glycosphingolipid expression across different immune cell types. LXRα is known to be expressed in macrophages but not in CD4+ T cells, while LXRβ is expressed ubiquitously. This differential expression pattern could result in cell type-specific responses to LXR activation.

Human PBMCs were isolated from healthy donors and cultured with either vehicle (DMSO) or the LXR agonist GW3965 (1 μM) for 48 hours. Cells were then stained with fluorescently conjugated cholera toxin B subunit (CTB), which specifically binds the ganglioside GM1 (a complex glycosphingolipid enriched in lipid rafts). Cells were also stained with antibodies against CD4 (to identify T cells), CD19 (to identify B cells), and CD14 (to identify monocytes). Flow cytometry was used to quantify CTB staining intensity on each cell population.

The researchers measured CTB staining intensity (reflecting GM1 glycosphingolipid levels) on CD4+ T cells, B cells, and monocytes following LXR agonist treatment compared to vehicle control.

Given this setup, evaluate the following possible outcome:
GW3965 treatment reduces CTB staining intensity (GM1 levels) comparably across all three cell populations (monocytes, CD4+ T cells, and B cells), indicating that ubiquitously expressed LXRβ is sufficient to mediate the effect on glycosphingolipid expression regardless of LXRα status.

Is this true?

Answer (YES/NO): NO